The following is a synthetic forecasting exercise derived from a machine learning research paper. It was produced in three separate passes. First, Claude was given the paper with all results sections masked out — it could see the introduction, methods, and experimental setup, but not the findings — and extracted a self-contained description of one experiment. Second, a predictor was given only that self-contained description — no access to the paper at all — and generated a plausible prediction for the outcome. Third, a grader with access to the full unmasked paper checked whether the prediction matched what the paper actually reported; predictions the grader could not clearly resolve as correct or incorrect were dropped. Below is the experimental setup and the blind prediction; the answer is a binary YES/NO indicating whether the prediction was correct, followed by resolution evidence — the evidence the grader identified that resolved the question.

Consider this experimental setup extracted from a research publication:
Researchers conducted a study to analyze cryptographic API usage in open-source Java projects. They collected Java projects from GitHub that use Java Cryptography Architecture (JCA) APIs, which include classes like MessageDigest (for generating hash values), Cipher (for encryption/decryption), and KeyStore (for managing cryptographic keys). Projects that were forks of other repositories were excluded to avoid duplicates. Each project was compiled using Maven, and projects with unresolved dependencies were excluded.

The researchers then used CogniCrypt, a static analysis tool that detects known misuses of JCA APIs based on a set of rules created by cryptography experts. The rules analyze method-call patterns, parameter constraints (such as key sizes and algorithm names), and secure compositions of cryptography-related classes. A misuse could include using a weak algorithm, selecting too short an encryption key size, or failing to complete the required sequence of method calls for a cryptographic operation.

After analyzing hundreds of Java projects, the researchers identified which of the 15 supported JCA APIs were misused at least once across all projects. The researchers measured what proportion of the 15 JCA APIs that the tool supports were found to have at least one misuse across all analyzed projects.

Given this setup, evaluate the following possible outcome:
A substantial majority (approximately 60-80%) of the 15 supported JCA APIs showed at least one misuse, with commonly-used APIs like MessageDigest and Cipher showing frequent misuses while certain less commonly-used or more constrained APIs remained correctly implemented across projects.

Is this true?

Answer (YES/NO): NO